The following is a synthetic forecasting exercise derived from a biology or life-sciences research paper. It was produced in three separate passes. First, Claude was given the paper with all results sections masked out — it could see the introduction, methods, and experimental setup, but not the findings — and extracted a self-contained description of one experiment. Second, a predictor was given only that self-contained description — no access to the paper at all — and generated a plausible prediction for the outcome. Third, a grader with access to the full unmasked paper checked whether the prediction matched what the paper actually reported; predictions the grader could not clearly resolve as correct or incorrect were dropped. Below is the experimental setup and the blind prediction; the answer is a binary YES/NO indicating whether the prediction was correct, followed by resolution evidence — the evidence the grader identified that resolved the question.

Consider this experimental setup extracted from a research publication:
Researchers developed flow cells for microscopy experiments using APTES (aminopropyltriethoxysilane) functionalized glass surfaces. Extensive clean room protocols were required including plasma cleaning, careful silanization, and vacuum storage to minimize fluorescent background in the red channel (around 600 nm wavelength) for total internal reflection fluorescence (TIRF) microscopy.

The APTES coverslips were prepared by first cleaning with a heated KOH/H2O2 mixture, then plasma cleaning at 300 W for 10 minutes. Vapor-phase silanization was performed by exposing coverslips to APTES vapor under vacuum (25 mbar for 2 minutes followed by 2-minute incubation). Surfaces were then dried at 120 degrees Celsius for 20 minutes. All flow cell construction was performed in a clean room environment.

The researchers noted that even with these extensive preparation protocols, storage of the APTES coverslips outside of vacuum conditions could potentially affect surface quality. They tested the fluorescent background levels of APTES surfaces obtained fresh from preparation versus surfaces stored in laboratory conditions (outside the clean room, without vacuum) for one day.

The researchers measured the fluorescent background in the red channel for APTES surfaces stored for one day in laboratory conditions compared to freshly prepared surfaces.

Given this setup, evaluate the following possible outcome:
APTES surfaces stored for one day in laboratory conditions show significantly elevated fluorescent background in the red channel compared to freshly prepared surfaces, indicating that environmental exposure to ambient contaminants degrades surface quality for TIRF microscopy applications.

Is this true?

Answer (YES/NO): YES